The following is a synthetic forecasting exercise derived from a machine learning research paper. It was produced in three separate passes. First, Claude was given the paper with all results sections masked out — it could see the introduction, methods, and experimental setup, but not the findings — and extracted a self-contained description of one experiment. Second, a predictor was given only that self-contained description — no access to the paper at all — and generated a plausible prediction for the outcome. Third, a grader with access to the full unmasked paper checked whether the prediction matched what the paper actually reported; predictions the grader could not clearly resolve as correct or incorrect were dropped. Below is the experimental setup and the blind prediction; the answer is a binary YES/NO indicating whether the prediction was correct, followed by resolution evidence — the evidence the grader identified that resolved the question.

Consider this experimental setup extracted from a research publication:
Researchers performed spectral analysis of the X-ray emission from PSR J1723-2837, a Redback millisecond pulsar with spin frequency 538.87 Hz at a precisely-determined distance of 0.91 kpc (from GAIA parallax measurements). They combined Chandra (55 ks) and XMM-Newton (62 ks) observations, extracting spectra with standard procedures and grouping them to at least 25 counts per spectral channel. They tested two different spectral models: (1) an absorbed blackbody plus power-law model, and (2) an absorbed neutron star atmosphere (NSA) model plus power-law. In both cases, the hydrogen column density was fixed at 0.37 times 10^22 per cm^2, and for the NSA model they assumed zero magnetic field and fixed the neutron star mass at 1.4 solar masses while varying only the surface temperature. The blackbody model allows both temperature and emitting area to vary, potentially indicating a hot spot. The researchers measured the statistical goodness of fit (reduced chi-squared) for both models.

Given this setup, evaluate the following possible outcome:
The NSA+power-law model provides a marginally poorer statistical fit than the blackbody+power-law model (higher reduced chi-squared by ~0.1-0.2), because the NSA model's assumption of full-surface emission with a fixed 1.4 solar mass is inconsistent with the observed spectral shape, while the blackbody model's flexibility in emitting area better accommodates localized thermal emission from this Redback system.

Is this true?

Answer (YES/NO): NO